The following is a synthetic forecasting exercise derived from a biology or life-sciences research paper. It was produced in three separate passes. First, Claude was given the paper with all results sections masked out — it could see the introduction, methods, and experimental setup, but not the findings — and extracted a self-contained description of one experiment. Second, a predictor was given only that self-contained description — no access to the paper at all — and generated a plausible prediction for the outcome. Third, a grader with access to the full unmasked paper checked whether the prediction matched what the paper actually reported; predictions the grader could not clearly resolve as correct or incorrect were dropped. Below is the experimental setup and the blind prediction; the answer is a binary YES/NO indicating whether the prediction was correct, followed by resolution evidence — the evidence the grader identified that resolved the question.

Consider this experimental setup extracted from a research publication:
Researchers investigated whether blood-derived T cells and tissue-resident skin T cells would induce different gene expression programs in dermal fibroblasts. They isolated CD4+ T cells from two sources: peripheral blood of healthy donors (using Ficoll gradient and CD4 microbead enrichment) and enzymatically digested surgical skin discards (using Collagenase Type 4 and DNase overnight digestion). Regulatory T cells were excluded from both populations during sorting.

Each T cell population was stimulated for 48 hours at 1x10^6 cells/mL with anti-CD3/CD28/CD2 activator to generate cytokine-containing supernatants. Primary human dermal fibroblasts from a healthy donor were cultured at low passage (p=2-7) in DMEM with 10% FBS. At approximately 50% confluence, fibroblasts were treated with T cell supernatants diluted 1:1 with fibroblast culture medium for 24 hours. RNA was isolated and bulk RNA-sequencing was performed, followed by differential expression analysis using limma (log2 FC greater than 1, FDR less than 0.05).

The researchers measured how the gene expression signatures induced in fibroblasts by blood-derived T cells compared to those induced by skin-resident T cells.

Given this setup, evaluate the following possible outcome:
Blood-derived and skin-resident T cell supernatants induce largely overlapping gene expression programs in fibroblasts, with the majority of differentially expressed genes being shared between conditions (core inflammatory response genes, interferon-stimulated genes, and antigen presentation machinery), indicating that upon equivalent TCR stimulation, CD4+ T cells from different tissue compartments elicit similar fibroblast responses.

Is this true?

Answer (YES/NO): NO